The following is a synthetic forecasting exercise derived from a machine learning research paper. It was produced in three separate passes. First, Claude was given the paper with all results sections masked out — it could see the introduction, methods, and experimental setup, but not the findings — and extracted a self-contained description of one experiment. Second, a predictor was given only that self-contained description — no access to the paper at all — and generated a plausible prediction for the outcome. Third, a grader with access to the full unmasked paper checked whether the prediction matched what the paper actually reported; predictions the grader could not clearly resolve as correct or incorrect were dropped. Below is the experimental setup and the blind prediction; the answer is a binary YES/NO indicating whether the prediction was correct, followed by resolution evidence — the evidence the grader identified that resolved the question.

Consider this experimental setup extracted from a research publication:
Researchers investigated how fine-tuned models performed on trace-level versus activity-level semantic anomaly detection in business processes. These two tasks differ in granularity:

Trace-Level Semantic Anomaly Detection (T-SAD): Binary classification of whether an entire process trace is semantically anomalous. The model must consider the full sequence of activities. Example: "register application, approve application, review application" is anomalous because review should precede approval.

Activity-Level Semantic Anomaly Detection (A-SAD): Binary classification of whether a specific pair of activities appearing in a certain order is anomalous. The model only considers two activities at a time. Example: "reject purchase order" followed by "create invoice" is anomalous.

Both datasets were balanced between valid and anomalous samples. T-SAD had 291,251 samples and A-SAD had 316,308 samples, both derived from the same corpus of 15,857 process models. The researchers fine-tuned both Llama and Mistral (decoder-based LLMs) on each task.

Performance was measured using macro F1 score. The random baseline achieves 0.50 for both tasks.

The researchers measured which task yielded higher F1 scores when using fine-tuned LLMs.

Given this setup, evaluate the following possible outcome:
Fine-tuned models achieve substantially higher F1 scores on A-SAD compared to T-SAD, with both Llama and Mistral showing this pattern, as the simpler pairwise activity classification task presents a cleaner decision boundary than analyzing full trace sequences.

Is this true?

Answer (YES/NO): YES